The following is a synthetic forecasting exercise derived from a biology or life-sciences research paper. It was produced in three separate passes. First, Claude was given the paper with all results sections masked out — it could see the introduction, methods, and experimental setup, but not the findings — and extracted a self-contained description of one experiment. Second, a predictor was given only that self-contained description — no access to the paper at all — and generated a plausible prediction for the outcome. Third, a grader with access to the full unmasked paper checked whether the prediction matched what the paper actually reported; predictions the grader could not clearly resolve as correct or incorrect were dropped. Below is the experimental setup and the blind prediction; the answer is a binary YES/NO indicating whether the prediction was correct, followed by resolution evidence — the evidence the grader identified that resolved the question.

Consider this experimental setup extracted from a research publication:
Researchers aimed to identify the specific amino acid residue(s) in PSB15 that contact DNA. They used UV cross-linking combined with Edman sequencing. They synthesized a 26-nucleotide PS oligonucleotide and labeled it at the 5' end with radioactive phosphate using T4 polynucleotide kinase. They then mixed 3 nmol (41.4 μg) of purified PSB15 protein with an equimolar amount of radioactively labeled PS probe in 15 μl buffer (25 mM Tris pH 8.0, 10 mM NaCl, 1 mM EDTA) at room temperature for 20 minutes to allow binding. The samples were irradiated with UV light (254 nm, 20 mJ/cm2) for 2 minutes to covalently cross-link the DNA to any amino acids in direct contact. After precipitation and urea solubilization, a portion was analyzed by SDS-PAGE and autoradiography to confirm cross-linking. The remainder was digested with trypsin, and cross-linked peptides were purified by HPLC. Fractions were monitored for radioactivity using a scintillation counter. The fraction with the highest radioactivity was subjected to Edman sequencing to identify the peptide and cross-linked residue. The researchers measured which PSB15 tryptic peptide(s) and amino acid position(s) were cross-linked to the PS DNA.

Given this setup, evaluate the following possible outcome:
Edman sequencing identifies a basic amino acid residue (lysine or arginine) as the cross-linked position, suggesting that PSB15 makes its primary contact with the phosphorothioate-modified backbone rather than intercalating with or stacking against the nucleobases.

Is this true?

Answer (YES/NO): NO